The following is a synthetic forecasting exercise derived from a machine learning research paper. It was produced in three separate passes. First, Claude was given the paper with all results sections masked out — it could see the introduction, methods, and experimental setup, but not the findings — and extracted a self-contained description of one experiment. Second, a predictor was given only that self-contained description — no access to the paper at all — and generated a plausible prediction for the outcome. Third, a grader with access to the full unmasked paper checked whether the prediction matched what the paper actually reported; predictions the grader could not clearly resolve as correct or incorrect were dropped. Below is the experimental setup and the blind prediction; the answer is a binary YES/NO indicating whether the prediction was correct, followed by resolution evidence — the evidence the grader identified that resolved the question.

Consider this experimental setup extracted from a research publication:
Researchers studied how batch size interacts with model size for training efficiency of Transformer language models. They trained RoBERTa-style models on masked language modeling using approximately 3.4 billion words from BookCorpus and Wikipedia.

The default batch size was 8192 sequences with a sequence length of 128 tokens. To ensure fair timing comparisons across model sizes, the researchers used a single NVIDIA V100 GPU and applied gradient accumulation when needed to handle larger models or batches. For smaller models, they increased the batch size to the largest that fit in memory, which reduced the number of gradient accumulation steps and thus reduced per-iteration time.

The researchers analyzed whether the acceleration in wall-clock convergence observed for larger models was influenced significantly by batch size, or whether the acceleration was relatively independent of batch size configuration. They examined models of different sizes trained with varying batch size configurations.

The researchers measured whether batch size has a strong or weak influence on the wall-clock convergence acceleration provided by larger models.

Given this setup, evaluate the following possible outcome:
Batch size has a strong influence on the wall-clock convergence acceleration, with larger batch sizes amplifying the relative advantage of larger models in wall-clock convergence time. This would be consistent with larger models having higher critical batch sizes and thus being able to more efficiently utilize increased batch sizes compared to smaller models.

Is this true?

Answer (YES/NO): NO